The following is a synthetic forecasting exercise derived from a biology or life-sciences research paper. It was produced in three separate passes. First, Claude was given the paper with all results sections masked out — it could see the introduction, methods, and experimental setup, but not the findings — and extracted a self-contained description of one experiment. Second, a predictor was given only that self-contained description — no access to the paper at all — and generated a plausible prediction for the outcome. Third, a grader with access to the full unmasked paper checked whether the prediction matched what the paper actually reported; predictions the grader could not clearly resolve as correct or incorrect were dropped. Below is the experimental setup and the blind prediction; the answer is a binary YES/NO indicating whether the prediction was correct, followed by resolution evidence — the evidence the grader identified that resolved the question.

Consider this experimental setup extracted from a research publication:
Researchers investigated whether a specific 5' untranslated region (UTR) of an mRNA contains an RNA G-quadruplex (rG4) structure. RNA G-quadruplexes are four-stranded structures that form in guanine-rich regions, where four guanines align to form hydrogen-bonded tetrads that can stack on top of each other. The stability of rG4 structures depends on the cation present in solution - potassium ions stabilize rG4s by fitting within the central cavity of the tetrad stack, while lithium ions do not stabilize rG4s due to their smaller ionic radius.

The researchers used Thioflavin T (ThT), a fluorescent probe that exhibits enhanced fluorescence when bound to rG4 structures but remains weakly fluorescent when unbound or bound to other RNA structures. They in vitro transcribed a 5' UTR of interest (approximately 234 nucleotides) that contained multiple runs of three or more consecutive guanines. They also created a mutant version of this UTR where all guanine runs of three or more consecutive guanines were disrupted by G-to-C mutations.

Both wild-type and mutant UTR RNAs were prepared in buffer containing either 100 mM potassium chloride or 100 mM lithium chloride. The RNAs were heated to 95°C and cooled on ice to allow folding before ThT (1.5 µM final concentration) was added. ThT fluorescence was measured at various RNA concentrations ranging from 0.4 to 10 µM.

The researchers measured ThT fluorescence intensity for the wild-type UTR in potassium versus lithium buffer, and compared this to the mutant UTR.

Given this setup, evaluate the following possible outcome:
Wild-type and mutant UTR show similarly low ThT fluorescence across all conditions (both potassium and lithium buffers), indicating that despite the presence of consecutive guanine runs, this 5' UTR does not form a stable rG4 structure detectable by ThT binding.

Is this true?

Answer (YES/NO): NO